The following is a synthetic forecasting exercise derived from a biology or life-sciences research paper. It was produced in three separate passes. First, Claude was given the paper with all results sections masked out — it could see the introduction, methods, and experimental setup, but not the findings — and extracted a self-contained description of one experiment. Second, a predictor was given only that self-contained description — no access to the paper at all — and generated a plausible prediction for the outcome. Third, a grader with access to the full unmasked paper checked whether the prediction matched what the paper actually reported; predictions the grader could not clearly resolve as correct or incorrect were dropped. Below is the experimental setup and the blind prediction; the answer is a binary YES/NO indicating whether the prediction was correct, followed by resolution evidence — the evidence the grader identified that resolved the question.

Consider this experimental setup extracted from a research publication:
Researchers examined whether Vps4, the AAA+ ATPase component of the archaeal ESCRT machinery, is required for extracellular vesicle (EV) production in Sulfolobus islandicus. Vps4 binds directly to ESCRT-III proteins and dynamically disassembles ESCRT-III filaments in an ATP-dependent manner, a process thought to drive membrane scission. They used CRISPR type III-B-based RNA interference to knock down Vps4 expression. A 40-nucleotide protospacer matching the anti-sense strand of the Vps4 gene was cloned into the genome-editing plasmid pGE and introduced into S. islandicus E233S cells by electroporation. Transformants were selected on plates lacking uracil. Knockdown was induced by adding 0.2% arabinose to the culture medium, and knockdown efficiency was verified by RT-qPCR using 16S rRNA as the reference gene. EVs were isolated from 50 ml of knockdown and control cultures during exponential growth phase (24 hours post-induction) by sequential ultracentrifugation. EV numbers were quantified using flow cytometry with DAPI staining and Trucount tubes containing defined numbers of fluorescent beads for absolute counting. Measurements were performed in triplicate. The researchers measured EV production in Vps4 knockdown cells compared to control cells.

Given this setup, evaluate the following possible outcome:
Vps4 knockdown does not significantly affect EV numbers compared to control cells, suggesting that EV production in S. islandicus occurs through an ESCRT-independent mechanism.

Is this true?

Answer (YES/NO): NO